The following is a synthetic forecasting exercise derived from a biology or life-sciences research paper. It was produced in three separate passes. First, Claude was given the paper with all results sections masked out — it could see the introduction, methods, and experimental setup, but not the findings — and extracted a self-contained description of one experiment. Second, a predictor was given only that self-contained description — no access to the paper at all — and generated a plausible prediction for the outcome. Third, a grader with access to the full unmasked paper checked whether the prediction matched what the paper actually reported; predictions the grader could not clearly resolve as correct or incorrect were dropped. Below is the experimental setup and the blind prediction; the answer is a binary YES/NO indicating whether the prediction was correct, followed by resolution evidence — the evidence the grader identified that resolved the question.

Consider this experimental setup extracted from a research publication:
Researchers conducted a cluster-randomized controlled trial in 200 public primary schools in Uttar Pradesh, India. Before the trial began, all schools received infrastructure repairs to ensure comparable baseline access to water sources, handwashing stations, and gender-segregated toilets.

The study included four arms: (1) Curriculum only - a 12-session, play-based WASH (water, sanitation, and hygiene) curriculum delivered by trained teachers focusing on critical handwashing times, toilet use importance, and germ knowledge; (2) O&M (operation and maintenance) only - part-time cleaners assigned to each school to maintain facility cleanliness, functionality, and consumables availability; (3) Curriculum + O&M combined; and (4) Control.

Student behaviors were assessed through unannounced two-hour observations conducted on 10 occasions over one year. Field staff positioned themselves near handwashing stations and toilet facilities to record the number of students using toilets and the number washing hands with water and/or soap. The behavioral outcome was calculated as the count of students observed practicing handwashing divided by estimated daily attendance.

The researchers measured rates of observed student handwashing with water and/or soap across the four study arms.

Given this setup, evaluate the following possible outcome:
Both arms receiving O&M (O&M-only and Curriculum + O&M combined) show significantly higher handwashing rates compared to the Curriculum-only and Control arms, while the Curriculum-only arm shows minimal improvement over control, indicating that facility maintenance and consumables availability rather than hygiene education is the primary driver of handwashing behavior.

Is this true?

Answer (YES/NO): NO